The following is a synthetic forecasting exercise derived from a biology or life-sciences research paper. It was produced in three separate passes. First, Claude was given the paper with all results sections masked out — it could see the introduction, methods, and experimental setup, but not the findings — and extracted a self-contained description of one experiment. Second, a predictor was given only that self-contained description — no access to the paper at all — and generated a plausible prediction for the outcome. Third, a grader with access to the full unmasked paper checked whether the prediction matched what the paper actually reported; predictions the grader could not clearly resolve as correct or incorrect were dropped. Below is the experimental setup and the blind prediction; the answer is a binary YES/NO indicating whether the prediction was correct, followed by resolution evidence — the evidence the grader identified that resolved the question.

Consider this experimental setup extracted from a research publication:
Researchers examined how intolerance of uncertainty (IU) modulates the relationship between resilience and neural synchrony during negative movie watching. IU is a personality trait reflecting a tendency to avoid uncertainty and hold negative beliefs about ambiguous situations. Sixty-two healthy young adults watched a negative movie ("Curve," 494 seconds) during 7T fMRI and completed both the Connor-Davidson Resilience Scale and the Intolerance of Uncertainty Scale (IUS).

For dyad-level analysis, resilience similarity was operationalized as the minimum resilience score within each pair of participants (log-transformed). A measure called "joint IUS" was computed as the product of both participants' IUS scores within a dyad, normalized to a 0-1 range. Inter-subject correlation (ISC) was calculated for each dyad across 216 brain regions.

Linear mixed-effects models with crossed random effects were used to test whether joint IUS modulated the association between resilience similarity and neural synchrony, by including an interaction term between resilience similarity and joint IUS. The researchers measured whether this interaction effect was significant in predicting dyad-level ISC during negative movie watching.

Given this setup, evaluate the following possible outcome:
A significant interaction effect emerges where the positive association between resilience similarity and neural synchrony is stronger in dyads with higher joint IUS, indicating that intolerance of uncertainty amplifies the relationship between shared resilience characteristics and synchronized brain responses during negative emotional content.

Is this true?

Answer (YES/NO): NO